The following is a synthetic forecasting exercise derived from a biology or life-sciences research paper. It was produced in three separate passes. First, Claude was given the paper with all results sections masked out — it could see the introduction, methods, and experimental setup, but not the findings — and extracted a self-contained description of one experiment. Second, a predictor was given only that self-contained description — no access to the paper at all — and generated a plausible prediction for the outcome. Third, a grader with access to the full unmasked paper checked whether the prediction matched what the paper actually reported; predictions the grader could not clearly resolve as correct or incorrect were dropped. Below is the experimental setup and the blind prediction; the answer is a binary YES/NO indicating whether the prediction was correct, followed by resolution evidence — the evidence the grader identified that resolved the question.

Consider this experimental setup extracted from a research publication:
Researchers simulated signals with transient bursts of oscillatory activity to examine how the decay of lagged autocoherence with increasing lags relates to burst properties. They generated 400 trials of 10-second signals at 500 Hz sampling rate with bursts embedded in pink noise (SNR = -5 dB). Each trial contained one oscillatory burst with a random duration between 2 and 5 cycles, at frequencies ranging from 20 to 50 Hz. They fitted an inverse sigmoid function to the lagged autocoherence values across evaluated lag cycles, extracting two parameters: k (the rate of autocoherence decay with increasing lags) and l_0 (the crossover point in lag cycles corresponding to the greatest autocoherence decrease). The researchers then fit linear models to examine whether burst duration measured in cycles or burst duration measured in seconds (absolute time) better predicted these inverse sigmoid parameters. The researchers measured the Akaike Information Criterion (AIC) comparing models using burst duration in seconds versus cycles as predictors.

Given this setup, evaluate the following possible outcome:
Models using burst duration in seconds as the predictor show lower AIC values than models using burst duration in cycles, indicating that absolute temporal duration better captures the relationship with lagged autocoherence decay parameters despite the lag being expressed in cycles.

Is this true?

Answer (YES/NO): NO